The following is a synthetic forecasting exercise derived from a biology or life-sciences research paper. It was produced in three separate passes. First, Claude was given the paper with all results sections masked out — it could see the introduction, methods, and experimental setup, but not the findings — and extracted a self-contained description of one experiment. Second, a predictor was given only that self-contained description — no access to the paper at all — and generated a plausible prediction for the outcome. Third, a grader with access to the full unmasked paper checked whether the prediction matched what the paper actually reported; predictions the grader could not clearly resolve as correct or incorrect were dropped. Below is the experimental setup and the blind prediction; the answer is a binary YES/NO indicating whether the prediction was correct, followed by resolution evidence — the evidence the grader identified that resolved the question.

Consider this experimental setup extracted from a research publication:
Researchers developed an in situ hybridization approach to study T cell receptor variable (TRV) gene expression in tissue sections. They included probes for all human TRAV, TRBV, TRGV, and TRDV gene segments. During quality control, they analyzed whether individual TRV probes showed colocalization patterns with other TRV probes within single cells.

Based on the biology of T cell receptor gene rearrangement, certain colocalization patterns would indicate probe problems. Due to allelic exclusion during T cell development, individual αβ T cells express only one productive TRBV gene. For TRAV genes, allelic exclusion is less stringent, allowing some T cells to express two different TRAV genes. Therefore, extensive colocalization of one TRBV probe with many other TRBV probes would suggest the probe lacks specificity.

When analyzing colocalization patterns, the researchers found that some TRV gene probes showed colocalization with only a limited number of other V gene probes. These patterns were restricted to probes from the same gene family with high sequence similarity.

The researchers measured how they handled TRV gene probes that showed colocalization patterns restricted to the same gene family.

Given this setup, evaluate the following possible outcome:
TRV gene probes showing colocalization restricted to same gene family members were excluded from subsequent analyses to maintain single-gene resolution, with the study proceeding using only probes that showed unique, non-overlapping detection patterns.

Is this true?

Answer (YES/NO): NO